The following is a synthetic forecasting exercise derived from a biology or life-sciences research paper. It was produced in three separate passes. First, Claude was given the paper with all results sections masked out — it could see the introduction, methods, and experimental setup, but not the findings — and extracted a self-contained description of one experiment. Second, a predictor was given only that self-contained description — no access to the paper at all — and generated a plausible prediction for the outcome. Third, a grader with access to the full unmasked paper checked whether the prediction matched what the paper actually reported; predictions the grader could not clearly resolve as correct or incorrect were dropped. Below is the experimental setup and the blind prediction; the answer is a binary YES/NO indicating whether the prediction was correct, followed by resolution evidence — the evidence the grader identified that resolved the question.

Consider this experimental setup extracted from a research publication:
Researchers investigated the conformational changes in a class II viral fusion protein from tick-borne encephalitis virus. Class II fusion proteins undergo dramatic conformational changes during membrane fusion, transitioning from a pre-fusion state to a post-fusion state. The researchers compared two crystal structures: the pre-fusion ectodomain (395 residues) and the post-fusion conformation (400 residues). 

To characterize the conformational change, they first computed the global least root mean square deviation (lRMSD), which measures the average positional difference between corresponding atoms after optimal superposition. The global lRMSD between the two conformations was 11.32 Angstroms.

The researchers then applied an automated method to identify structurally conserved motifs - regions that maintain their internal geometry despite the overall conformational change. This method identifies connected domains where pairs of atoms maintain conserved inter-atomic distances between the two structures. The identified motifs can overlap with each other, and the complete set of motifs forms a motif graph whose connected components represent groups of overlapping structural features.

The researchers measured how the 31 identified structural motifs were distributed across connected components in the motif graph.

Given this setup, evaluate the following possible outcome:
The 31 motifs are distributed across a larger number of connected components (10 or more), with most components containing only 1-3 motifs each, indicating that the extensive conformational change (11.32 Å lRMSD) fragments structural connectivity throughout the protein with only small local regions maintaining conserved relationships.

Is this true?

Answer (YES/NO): NO